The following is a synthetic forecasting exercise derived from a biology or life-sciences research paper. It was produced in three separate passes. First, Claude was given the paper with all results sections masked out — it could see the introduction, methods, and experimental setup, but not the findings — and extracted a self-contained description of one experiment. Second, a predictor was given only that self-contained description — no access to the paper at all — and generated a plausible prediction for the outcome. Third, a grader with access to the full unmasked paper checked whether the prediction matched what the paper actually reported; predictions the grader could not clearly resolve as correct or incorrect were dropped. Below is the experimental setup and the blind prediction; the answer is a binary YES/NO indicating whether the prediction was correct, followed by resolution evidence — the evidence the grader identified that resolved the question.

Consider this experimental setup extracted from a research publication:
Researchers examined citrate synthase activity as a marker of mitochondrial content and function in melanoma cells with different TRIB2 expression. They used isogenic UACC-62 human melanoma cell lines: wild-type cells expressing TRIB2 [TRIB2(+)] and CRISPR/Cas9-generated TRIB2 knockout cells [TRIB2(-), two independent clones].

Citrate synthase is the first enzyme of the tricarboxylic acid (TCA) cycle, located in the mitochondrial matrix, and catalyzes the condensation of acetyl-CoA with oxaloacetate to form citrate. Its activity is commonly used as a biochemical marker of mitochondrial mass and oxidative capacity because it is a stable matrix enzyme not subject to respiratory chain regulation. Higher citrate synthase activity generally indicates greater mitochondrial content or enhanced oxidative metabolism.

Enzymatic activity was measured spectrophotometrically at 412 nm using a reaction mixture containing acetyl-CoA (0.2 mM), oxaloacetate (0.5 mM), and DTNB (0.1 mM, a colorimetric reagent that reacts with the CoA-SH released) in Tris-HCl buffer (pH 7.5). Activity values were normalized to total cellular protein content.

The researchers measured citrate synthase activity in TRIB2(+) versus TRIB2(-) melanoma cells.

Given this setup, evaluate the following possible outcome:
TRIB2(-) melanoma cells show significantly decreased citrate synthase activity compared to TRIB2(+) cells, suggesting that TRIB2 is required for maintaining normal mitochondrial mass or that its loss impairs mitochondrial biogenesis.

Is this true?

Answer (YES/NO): YES